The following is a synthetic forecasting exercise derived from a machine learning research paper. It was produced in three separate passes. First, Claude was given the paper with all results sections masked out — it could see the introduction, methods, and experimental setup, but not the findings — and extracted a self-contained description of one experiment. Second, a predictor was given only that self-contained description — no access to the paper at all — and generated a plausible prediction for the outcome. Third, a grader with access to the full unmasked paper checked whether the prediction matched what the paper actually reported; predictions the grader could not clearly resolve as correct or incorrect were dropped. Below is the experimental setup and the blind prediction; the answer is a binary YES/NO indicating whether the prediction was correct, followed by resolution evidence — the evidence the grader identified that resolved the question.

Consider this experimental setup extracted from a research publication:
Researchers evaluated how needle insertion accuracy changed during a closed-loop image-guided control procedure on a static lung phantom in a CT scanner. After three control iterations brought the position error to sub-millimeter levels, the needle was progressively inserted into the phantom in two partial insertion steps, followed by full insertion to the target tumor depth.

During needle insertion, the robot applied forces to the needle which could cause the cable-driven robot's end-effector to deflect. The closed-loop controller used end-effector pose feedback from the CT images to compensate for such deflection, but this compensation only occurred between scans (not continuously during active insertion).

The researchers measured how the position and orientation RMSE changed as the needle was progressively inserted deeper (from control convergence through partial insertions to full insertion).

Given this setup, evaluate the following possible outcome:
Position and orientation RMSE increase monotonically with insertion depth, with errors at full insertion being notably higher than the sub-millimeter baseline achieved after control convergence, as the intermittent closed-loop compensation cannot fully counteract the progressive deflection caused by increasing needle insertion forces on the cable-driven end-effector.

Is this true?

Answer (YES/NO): YES